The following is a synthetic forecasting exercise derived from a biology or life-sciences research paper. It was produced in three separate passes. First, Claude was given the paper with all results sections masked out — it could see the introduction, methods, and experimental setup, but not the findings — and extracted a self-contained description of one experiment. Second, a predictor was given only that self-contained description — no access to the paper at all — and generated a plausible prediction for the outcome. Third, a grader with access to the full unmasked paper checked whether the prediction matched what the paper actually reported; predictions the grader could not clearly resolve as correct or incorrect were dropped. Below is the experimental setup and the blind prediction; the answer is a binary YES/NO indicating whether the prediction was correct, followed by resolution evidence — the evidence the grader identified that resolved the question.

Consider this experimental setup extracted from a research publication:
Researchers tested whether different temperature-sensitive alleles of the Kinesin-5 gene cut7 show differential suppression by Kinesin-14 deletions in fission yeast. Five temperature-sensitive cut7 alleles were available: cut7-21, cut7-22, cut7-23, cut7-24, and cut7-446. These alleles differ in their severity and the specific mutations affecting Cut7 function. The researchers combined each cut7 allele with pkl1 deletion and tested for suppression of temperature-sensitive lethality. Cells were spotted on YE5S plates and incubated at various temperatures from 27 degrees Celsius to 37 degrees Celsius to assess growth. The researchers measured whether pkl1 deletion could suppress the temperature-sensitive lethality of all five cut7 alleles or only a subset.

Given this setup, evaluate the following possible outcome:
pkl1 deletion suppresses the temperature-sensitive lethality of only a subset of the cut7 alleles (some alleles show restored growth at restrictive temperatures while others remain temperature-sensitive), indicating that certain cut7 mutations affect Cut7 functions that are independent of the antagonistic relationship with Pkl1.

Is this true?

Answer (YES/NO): NO